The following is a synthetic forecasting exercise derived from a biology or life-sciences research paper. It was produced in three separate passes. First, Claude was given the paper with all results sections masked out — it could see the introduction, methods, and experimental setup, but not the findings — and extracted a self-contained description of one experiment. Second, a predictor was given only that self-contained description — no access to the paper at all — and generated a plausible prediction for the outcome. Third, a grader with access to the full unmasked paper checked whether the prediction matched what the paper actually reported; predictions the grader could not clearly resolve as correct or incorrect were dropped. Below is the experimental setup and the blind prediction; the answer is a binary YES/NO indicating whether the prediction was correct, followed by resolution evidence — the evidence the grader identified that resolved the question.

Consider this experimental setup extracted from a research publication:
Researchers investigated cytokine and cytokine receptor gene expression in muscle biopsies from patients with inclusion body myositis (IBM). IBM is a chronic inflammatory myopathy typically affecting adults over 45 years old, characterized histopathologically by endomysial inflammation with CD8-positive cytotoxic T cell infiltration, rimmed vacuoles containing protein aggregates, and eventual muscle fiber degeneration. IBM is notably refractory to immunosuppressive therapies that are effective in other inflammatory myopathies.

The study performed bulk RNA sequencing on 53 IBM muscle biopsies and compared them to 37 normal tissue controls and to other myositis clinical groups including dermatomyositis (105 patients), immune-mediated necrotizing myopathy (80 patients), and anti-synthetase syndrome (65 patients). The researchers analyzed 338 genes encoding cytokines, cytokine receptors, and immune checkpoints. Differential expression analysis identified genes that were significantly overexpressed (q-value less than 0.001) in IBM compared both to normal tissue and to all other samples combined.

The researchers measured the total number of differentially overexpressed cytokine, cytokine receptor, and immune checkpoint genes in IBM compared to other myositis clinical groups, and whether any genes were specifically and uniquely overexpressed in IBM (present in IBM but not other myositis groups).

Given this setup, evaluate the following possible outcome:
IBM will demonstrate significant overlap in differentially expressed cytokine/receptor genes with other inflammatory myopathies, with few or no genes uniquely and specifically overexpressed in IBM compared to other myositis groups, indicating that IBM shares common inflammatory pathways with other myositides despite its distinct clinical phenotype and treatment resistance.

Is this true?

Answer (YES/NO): NO